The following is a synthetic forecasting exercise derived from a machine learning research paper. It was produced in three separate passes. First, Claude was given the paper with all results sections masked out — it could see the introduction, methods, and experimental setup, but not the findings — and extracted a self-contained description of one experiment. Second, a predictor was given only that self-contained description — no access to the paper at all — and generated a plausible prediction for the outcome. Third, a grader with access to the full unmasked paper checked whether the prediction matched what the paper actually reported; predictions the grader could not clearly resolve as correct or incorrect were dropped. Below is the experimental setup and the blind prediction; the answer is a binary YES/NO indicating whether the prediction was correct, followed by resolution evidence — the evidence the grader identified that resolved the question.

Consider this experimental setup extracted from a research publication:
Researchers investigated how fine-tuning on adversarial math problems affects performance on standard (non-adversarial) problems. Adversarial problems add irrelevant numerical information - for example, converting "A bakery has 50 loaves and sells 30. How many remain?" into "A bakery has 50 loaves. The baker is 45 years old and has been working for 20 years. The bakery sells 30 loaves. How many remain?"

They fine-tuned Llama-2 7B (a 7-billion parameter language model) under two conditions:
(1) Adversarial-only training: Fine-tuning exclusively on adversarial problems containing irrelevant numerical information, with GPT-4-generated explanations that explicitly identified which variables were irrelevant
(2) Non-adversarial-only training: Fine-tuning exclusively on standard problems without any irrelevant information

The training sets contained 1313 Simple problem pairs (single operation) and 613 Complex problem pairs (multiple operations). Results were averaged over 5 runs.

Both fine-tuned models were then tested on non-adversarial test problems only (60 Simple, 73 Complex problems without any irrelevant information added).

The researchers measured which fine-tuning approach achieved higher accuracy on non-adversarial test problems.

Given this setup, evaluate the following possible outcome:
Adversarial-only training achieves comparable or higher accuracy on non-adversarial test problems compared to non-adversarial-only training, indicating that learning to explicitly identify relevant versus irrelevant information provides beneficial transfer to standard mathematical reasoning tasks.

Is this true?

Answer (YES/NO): NO